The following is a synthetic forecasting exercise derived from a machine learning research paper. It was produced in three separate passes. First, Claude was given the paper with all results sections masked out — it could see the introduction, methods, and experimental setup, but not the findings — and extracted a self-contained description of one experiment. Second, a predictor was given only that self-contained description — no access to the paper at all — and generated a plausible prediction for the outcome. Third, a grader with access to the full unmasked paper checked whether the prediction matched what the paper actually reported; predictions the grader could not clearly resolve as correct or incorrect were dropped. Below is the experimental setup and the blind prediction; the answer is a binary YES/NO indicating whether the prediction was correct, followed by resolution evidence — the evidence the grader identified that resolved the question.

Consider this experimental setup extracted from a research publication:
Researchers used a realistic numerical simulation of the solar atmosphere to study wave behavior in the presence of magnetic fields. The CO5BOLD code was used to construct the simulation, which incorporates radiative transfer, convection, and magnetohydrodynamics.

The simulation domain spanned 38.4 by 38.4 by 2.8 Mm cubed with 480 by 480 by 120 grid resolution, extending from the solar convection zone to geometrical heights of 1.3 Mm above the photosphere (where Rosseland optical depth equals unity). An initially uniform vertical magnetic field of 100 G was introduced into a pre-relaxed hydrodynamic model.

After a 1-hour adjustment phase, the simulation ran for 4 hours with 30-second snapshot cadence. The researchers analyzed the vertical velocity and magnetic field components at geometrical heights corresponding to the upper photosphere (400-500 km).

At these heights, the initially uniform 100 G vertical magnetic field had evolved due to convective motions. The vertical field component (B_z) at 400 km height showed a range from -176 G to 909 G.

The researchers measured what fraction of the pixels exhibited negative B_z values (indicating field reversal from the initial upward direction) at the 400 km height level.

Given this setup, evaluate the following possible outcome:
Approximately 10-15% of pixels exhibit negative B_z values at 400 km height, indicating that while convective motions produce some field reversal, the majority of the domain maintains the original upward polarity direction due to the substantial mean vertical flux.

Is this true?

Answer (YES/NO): NO